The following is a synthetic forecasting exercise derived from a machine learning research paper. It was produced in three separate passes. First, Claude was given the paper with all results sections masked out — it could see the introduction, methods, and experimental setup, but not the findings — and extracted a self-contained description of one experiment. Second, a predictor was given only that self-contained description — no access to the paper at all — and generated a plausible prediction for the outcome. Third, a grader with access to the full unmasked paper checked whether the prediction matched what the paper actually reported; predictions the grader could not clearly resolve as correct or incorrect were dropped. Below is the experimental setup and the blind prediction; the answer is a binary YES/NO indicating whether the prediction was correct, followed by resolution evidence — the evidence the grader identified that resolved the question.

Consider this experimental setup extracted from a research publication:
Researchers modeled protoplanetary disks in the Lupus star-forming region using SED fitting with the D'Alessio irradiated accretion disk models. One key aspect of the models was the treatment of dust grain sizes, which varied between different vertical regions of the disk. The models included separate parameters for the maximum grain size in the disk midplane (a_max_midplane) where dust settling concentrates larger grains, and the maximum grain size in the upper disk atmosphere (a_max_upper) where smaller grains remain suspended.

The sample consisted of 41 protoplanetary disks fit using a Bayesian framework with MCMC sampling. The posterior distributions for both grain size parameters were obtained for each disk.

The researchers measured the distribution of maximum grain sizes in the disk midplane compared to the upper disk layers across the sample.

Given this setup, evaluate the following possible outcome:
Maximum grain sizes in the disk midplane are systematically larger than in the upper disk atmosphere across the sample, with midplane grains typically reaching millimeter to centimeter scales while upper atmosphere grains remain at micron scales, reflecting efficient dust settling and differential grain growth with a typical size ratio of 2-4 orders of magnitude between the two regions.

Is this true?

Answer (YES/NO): NO